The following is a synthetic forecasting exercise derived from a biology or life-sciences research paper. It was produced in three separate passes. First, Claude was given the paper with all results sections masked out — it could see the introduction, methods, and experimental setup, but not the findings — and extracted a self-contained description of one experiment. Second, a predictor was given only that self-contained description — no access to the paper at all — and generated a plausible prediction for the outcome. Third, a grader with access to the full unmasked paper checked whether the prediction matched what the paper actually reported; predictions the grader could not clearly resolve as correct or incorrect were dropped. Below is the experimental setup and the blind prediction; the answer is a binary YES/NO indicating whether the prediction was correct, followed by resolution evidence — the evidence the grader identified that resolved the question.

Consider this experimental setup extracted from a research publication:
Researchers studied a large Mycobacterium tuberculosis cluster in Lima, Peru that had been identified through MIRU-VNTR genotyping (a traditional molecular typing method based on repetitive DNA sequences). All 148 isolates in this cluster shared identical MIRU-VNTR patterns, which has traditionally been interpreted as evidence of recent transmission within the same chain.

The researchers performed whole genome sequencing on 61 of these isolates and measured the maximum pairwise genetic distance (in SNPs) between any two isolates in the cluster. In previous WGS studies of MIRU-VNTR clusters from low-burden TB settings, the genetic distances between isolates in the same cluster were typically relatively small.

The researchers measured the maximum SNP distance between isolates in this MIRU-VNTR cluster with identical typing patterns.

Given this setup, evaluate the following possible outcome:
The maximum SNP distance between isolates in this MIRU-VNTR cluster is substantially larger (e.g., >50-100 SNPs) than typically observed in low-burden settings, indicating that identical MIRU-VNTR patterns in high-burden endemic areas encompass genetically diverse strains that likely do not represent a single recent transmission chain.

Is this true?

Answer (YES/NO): YES